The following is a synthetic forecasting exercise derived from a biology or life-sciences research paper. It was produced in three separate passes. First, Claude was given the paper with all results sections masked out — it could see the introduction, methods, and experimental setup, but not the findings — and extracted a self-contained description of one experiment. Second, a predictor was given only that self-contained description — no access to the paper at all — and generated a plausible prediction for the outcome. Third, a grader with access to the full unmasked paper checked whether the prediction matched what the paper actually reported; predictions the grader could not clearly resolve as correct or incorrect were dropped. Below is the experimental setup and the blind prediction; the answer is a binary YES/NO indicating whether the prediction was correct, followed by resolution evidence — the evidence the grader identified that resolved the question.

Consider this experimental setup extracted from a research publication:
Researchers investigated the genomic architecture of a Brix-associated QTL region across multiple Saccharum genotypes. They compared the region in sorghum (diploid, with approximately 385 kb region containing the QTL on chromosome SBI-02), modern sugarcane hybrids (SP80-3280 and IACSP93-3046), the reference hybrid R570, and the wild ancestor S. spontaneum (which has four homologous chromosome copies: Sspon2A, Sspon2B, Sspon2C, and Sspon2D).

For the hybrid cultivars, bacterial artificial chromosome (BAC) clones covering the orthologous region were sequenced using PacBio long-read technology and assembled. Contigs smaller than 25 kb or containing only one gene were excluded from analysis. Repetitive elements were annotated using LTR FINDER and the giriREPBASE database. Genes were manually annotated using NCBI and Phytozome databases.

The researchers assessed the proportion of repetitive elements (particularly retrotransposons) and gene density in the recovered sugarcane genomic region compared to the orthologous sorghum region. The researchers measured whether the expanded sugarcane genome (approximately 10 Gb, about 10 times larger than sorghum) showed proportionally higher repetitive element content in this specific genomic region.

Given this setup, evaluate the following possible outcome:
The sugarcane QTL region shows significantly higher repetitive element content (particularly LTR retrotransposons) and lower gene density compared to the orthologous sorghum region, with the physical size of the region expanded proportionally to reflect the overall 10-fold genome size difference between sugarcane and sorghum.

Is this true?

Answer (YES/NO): NO